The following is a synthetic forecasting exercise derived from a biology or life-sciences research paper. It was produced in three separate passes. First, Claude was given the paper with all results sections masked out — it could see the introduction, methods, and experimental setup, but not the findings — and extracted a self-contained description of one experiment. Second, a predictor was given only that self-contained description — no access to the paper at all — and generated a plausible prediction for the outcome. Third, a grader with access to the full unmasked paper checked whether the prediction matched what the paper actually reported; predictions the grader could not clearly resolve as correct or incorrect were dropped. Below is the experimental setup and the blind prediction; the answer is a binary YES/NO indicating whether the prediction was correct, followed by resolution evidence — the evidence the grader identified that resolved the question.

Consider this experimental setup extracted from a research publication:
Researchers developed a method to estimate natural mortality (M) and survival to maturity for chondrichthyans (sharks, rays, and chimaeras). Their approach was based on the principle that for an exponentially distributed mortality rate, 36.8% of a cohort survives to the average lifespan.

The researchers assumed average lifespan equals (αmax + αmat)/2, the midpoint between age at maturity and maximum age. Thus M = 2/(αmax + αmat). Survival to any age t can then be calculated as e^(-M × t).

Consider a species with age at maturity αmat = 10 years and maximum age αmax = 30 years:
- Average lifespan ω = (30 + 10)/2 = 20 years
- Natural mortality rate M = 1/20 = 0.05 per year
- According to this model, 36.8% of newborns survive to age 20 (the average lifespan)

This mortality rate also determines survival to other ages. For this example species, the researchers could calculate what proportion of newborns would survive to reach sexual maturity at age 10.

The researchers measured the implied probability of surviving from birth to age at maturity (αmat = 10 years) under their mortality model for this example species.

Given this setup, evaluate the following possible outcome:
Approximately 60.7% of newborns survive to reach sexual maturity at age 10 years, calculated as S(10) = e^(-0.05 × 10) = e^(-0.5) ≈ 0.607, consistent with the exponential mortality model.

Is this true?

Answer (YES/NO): YES